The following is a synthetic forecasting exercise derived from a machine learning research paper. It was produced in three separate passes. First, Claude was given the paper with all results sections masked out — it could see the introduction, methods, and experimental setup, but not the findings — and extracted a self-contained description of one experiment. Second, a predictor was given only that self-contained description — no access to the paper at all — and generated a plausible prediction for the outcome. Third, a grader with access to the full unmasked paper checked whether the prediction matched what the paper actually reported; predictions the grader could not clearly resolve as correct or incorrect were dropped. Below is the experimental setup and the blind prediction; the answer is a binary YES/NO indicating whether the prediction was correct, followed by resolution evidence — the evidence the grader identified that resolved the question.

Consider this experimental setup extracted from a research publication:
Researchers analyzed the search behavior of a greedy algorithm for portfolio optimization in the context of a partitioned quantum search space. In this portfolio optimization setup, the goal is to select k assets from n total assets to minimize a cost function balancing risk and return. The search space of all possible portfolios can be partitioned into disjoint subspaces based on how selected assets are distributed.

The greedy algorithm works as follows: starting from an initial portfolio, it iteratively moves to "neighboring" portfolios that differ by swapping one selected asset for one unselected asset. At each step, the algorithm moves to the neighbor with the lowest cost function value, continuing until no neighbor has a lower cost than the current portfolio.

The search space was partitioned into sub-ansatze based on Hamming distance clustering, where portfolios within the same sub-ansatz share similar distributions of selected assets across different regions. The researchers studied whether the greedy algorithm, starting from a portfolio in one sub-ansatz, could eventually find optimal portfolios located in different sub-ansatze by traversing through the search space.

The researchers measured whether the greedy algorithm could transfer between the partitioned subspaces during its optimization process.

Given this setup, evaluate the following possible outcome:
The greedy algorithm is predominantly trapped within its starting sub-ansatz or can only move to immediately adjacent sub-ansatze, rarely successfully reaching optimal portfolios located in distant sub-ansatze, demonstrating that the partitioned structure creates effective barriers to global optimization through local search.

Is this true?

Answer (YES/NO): NO